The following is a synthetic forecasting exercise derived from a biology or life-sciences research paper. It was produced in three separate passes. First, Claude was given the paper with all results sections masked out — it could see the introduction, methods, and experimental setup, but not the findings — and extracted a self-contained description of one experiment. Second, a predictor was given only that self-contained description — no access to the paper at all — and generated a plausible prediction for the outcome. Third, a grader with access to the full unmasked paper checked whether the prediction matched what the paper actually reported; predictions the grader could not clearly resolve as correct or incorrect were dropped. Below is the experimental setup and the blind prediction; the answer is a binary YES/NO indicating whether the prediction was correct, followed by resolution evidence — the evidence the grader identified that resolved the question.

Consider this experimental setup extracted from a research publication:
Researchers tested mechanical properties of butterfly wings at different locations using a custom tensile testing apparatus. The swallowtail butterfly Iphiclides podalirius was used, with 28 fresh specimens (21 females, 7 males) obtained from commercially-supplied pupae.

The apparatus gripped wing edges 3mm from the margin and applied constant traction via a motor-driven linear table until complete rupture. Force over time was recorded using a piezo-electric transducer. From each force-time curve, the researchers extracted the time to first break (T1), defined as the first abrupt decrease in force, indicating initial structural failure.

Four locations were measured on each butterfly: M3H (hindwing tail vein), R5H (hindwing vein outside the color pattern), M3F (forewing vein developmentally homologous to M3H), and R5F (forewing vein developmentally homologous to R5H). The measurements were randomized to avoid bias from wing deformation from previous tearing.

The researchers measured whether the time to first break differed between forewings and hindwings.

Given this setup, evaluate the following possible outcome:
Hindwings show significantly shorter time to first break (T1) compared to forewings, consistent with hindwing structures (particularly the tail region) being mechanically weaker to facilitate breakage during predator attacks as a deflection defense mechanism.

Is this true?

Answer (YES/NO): YES